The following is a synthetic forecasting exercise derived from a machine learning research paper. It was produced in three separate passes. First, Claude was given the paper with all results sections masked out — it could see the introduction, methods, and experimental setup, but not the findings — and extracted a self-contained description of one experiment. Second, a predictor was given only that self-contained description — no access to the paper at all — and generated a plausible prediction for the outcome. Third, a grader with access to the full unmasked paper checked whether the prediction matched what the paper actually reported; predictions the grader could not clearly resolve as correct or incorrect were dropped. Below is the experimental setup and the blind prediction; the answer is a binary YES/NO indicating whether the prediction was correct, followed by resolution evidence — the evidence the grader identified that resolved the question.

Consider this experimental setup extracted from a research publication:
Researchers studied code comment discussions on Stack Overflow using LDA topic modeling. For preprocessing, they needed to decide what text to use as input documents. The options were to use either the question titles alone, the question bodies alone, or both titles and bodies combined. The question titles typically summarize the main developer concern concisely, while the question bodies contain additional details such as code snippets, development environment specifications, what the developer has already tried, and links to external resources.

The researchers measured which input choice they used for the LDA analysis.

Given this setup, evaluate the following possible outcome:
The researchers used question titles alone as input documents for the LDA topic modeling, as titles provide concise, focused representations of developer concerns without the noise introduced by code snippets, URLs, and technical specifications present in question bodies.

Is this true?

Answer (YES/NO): YES